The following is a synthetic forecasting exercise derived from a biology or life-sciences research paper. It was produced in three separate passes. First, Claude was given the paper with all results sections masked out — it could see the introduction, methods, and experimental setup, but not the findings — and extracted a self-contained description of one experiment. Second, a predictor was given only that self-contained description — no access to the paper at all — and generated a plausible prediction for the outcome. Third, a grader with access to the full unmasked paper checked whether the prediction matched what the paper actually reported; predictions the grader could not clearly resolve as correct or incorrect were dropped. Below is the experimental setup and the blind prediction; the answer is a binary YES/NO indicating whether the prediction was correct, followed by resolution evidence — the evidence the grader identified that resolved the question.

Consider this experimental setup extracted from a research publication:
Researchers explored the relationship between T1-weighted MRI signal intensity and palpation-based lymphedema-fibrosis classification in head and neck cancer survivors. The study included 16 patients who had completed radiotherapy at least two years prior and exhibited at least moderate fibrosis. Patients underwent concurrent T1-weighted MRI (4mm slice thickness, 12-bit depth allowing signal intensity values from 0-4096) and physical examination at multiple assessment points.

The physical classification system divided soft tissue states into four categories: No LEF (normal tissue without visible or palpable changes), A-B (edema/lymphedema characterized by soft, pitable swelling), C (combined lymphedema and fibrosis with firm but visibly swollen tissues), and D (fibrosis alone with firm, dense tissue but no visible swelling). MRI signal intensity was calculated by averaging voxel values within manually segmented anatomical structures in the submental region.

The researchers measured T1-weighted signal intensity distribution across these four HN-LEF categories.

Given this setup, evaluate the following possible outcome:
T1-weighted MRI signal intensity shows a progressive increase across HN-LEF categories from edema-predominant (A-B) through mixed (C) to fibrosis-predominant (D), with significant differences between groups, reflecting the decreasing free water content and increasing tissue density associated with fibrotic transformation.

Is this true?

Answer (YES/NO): NO